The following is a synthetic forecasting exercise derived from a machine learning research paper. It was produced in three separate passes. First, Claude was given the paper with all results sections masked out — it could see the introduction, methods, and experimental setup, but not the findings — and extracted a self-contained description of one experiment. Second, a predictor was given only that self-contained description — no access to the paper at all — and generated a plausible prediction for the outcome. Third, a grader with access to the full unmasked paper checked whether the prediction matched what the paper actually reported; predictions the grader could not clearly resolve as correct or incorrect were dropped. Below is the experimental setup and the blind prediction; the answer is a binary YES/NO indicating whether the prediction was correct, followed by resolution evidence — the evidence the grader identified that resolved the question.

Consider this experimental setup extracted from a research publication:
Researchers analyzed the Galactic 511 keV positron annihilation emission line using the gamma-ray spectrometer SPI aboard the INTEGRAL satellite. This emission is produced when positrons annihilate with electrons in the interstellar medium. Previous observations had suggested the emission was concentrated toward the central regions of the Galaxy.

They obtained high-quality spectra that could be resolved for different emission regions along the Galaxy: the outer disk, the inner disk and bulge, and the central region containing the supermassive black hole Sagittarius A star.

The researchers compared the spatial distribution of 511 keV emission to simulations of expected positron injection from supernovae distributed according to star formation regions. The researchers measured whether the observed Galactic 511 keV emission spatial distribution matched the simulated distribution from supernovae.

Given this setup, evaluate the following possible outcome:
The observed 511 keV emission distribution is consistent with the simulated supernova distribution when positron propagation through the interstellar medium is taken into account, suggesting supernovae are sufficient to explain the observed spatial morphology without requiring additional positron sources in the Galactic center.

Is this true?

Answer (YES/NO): NO